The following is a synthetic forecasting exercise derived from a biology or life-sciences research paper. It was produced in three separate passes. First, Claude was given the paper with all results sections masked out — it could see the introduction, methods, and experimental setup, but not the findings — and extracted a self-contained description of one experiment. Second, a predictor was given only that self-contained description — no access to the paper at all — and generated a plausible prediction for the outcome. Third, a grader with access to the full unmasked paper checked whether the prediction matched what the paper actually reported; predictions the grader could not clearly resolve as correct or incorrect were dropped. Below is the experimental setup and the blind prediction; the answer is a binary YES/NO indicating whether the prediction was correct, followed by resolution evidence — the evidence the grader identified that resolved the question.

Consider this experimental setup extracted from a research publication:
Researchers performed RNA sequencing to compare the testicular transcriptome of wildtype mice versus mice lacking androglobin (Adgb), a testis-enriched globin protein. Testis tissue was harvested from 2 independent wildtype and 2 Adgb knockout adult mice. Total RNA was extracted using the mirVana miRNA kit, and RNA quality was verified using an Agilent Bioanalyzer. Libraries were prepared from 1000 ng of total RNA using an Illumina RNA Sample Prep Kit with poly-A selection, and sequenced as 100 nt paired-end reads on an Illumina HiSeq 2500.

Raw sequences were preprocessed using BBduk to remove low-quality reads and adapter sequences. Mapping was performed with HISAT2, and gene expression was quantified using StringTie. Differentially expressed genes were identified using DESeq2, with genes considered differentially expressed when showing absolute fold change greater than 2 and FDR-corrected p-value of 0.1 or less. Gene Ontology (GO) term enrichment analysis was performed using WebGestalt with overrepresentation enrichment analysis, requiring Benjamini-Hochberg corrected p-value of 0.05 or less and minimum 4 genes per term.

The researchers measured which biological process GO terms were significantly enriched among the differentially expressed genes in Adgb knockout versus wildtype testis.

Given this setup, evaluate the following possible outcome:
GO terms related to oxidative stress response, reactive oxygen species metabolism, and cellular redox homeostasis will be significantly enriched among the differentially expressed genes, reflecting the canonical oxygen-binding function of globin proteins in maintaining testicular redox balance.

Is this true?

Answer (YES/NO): NO